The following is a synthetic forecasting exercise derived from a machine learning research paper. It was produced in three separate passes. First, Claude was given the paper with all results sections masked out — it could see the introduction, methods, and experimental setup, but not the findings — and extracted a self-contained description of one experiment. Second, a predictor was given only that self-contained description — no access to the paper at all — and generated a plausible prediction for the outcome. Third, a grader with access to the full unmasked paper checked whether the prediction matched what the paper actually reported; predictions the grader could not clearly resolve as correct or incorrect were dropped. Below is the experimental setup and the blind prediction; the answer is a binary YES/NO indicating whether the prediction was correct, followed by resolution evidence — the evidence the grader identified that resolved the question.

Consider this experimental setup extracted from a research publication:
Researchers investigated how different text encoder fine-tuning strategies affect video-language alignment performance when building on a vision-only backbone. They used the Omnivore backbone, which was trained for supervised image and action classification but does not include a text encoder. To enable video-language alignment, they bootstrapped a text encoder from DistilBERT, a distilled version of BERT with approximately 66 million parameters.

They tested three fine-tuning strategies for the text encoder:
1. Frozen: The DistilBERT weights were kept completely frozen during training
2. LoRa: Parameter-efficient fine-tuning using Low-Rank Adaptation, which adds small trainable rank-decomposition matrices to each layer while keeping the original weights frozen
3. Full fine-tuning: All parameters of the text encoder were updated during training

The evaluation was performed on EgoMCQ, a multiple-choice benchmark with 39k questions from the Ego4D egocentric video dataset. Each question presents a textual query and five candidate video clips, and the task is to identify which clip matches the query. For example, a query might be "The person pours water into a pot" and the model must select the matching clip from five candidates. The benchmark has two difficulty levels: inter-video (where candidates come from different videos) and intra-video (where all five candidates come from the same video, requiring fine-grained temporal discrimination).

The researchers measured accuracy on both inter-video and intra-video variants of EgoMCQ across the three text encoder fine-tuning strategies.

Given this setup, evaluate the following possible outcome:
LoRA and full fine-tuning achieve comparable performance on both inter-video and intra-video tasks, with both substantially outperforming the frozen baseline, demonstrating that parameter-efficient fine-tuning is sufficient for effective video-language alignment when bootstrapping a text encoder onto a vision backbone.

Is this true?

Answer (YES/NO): NO